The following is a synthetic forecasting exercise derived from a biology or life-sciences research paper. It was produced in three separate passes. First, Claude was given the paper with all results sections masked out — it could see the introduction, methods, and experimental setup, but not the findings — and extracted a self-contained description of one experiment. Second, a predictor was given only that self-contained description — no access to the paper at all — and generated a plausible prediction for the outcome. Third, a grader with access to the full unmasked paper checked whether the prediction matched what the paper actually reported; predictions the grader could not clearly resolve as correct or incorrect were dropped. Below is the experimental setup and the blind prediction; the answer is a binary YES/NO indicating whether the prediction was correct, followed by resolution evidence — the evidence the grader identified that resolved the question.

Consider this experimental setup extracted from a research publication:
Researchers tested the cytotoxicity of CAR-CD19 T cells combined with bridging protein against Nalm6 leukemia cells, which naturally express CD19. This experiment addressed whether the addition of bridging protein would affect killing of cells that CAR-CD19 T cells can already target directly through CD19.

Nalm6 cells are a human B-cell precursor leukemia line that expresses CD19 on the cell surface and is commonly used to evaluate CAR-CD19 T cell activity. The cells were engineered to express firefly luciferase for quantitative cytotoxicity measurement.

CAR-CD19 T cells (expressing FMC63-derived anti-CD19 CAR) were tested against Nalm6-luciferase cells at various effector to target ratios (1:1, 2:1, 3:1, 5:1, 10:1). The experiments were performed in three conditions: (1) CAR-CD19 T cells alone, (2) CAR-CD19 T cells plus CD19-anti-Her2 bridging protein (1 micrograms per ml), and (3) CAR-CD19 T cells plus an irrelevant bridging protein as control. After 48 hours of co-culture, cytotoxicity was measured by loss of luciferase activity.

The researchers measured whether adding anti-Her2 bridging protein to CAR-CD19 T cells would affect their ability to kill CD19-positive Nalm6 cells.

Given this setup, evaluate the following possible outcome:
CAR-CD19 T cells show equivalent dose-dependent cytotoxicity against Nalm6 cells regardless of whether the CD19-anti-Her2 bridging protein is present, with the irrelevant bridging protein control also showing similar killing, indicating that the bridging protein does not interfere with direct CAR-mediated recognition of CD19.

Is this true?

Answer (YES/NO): YES